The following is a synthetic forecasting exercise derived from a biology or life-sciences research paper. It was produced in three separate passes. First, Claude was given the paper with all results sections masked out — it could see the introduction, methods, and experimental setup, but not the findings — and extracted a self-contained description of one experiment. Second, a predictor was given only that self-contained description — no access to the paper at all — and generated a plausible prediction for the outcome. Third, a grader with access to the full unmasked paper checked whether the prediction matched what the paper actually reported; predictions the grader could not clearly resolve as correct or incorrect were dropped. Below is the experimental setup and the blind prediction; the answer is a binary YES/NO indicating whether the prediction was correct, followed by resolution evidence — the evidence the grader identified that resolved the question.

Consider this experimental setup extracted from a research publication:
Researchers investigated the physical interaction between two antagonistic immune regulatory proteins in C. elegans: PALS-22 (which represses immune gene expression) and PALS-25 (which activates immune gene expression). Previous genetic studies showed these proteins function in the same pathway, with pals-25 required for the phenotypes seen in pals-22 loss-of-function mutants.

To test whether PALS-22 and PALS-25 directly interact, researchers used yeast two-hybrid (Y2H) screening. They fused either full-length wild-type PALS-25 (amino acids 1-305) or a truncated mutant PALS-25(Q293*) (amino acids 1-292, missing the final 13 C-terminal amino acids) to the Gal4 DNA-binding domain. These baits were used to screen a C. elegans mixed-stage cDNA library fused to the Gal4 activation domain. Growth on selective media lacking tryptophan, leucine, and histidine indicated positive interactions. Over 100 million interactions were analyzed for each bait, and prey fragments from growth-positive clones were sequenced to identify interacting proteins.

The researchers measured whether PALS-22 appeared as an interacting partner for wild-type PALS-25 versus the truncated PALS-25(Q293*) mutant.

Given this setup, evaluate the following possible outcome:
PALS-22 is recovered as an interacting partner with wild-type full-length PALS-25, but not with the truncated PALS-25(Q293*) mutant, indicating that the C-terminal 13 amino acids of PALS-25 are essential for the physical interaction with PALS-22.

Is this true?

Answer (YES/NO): YES